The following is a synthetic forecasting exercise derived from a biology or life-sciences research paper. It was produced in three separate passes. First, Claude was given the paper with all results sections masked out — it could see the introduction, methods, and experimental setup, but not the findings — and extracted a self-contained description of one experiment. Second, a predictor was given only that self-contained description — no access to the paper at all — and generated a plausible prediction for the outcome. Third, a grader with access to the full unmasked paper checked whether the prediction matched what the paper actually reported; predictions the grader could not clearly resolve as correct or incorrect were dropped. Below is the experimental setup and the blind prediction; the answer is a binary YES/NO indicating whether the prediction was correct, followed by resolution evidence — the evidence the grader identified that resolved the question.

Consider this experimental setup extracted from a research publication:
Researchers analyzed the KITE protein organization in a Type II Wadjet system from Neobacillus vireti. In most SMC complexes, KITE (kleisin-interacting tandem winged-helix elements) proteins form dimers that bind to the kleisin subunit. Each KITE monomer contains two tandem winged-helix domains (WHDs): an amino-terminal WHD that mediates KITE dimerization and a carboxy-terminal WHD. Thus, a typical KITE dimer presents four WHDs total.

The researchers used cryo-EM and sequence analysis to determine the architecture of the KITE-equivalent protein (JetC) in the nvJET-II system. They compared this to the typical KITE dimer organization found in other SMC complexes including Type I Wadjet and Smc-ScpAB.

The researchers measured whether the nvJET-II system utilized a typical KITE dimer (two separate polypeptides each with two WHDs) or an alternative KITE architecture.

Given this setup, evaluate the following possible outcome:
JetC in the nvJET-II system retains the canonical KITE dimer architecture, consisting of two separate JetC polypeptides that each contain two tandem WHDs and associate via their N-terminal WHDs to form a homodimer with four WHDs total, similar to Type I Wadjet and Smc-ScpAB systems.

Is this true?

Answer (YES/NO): NO